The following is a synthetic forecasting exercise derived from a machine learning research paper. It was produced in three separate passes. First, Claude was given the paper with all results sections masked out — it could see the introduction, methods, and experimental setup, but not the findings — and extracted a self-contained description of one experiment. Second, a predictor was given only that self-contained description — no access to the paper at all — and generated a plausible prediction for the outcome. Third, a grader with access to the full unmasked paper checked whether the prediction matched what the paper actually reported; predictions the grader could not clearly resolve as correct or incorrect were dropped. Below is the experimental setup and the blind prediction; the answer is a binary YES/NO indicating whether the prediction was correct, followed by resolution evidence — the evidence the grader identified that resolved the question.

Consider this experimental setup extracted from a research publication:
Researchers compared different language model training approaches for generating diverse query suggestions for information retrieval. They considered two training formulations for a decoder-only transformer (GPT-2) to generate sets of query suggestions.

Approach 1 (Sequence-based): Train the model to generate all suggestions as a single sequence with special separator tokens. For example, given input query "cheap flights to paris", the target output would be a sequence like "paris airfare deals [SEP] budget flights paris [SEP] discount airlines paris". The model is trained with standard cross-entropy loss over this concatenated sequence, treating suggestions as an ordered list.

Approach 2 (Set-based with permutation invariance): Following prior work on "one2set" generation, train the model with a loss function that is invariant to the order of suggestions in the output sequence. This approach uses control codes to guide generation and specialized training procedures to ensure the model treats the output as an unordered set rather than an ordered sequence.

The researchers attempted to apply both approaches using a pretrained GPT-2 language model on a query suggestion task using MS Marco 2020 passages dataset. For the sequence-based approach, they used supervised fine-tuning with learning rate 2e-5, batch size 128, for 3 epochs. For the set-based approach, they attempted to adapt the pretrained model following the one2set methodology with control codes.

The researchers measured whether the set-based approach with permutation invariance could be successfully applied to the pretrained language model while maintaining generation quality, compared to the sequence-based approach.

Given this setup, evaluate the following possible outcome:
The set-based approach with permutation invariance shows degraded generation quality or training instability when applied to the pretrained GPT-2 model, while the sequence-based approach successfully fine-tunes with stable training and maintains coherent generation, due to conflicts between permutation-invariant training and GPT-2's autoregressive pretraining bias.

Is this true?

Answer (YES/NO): YES